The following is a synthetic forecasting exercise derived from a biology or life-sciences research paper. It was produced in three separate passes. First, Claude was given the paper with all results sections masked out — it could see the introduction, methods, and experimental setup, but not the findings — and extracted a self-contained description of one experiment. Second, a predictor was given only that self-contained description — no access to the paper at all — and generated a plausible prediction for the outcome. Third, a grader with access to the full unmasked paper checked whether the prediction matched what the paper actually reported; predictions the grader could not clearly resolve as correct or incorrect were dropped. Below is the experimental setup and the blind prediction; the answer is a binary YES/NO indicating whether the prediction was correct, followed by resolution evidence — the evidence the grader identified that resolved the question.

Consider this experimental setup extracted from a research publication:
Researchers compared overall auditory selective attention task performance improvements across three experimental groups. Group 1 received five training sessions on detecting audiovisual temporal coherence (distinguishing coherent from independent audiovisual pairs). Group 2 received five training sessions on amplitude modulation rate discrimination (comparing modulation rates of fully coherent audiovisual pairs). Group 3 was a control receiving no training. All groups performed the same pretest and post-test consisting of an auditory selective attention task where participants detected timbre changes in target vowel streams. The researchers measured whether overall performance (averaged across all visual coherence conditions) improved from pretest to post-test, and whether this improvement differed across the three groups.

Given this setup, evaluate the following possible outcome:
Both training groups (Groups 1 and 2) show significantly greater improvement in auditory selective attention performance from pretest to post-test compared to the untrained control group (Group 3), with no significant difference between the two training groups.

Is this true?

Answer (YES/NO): NO